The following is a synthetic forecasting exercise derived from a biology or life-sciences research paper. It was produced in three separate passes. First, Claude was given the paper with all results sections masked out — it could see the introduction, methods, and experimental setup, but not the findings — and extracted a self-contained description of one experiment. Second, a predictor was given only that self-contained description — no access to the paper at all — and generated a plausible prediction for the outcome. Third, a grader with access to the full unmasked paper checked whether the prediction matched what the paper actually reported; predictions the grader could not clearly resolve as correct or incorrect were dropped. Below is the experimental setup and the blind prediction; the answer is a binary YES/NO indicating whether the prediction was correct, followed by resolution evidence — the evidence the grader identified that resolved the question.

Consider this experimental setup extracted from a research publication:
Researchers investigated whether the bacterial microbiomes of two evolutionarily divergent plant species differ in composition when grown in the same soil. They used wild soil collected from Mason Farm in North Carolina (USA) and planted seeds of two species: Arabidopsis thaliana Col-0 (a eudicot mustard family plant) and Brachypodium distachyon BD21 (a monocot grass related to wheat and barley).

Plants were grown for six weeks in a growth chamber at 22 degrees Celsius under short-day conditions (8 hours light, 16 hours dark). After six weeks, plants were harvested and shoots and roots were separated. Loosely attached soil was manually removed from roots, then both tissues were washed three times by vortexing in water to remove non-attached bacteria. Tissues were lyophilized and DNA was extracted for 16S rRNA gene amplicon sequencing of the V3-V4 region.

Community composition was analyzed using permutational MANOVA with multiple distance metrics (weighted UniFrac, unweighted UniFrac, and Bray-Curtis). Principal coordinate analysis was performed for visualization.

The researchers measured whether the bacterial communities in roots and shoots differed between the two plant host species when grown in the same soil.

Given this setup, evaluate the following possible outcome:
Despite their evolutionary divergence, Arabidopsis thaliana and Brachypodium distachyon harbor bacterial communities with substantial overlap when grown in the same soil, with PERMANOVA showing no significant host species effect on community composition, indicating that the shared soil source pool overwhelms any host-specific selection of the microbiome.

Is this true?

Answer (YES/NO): NO